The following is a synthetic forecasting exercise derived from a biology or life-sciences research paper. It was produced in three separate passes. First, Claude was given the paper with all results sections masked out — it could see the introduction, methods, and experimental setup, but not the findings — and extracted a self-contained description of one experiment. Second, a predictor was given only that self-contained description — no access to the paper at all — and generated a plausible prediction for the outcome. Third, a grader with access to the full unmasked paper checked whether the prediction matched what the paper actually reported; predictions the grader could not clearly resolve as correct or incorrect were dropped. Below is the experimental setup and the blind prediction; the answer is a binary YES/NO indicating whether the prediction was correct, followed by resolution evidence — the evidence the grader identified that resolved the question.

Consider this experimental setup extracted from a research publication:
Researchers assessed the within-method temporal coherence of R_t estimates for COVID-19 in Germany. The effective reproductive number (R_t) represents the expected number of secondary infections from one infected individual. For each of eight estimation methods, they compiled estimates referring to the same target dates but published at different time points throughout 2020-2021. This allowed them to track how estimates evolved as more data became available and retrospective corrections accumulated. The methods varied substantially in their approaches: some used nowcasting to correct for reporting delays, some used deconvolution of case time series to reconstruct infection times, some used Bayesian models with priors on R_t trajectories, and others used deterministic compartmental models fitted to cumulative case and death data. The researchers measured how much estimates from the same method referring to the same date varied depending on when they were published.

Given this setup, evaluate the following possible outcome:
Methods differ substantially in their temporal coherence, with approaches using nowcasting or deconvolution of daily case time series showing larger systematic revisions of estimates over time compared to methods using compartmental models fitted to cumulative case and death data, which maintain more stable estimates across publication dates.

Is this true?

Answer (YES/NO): NO